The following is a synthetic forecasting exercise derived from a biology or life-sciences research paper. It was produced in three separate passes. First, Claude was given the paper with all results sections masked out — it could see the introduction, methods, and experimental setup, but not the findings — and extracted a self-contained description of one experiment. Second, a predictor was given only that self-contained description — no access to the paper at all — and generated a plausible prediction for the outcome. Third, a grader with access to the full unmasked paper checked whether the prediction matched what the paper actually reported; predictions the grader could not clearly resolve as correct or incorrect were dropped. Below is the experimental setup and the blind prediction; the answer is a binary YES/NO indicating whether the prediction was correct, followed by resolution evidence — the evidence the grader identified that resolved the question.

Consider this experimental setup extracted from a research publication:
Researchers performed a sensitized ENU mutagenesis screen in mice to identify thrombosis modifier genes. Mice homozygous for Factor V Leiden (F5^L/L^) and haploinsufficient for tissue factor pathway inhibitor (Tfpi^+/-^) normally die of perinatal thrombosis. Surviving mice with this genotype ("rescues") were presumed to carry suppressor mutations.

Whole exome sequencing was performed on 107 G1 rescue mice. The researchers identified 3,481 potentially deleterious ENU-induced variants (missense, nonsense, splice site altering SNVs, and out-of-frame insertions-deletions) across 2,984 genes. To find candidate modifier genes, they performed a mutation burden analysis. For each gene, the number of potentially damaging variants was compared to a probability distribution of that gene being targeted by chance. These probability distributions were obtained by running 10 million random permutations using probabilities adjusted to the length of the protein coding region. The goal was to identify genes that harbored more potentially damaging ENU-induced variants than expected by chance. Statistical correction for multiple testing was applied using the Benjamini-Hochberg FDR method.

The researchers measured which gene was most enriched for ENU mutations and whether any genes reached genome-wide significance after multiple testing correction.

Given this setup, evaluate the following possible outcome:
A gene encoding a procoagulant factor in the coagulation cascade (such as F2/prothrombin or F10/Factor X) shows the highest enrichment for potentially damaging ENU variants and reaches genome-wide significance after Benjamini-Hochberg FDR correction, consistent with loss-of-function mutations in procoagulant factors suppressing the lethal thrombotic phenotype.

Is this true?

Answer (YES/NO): NO